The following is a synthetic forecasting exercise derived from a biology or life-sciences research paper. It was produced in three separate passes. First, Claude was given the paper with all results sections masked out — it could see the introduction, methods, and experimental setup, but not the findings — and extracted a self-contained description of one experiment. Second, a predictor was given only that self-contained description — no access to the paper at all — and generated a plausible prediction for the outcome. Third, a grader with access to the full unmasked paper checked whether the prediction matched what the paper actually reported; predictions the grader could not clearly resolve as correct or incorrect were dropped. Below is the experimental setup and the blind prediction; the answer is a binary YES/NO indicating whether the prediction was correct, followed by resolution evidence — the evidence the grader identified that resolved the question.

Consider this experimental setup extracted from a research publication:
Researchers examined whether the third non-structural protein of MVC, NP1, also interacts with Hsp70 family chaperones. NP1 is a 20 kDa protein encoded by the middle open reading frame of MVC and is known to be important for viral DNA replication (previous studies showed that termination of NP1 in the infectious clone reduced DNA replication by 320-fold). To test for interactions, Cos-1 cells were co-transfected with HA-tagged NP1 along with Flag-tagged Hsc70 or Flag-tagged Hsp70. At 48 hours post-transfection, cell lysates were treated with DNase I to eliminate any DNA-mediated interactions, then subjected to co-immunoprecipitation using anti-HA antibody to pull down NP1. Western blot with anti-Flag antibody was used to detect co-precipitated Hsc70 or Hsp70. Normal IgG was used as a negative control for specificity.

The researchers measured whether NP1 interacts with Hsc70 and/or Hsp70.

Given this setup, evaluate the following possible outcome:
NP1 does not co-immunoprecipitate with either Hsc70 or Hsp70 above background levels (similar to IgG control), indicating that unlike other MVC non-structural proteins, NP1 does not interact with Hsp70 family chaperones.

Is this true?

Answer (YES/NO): YES